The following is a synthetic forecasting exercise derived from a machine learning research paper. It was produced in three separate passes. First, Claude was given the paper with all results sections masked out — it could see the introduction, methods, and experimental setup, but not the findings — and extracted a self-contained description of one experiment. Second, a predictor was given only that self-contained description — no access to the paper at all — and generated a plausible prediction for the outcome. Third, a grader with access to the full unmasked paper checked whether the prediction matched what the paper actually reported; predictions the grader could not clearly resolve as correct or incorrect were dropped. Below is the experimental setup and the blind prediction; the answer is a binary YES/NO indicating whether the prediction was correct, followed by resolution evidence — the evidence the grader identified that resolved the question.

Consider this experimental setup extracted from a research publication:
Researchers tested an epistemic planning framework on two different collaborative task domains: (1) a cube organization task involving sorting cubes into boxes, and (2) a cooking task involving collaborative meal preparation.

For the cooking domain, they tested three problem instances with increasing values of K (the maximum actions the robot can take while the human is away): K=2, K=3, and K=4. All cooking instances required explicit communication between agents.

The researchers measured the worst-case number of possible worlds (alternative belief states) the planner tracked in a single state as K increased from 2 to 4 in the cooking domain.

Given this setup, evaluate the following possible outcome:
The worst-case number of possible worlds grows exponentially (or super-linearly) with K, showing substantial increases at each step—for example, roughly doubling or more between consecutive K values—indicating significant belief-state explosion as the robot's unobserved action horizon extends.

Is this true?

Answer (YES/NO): NO